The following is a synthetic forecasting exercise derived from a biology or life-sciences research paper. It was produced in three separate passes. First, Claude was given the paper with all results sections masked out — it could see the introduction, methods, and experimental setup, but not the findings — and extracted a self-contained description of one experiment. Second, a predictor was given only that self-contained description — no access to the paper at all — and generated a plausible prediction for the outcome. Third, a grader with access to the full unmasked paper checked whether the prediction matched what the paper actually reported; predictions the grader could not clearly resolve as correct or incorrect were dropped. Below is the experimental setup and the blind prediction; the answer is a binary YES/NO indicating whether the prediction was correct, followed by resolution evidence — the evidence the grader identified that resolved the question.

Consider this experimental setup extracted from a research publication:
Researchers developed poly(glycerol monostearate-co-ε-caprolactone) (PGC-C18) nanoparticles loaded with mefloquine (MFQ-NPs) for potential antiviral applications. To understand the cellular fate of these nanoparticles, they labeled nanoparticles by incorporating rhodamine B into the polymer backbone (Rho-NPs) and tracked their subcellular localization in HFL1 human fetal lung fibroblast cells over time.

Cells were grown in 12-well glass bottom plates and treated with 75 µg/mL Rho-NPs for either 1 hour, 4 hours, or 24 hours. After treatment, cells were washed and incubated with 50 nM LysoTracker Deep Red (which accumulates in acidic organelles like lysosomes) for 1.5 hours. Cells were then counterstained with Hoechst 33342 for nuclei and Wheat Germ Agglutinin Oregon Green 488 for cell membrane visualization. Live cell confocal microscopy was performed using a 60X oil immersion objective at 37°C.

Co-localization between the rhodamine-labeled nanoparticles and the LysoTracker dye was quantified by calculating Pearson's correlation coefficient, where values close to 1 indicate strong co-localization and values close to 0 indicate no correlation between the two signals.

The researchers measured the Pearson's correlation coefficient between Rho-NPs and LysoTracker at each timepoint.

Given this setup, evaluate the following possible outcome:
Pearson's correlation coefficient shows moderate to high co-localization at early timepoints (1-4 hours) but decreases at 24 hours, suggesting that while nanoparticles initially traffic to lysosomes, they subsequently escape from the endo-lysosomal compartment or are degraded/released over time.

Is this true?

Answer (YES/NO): NO